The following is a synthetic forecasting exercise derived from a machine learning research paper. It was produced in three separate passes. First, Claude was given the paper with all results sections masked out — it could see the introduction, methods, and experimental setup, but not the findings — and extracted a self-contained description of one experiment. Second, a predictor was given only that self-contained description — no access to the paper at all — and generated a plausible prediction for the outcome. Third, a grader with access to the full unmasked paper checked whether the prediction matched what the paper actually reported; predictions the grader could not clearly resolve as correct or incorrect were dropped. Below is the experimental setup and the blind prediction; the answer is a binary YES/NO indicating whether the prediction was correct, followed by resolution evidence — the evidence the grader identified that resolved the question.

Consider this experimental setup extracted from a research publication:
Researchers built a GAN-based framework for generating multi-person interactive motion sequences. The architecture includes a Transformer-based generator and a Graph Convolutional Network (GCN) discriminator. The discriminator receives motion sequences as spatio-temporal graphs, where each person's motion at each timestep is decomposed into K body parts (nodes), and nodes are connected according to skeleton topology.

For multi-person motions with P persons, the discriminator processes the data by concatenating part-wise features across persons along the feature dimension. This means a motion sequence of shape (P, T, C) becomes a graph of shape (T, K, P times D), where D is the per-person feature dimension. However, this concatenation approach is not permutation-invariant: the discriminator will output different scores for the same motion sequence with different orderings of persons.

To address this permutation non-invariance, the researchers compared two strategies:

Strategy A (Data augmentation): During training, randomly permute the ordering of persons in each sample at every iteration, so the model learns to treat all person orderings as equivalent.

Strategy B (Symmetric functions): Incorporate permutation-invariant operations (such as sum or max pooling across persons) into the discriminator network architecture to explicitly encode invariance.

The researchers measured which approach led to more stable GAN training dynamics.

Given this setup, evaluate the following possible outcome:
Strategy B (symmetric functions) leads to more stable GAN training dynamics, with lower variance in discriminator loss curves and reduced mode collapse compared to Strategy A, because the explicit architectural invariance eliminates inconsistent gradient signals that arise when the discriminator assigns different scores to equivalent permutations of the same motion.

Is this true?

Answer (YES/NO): NO